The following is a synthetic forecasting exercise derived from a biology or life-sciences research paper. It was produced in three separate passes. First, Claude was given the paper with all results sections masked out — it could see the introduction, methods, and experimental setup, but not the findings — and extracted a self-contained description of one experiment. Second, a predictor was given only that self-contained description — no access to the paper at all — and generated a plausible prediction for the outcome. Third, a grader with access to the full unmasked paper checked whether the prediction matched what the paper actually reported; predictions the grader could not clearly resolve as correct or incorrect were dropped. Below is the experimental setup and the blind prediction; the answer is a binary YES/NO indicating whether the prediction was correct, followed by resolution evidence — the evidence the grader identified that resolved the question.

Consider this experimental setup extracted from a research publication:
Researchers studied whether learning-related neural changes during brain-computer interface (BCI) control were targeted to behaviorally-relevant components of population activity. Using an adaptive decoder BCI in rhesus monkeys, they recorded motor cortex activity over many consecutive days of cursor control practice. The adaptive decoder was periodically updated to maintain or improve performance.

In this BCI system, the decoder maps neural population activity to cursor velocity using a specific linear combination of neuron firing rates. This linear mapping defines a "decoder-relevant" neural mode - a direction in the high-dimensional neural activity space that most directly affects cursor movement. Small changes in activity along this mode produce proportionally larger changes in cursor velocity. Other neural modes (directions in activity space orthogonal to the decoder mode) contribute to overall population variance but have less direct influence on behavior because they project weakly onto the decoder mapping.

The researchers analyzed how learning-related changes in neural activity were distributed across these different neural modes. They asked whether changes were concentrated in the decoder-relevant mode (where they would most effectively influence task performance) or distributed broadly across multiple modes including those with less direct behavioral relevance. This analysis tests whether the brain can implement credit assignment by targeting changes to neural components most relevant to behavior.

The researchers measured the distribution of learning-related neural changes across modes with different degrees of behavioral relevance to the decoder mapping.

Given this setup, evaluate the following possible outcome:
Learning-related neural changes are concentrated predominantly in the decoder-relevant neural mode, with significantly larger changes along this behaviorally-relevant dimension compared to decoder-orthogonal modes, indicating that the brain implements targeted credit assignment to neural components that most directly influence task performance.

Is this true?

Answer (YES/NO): NO